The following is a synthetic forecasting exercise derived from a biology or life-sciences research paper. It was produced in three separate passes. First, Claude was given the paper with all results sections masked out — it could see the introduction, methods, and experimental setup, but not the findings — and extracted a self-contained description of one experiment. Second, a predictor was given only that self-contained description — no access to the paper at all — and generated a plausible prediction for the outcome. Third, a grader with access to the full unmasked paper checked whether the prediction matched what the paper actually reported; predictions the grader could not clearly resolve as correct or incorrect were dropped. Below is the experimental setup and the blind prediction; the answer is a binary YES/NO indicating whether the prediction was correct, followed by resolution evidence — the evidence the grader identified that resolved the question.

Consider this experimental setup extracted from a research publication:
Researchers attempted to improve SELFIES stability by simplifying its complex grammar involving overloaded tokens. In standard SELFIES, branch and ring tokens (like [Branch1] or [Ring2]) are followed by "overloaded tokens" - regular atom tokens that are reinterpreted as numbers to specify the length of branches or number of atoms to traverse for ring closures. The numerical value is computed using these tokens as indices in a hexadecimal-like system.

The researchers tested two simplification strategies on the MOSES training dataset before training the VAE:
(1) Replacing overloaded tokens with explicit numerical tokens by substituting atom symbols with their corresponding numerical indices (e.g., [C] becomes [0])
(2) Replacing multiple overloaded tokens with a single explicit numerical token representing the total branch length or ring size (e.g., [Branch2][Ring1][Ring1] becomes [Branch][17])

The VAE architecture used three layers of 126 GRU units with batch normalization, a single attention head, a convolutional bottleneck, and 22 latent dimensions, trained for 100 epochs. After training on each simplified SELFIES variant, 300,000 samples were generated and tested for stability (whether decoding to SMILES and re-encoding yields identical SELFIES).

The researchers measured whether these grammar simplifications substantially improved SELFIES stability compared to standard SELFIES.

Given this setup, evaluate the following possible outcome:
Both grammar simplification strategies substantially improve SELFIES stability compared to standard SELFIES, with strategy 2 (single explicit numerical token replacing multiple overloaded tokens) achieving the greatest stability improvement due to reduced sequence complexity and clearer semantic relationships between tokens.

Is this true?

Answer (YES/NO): NO